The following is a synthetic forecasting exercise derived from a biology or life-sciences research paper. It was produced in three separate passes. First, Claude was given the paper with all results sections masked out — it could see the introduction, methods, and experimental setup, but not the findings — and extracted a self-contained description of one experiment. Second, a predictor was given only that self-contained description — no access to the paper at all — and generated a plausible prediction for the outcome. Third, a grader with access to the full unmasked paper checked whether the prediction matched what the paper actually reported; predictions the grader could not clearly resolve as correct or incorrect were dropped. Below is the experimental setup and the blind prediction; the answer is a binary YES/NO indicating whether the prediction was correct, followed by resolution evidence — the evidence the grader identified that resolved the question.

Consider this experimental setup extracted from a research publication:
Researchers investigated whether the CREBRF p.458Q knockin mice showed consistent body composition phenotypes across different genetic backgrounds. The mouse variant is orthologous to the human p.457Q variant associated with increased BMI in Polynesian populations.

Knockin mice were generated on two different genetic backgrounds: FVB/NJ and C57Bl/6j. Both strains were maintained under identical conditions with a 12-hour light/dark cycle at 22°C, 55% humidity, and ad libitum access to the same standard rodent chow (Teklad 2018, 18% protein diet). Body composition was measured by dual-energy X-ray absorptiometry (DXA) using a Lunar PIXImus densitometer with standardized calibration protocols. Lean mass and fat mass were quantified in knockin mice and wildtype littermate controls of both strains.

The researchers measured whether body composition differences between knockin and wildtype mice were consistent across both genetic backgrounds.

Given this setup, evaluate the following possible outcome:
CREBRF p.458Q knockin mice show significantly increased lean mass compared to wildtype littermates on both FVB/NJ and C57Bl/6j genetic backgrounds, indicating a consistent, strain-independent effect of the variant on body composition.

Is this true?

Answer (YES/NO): NO